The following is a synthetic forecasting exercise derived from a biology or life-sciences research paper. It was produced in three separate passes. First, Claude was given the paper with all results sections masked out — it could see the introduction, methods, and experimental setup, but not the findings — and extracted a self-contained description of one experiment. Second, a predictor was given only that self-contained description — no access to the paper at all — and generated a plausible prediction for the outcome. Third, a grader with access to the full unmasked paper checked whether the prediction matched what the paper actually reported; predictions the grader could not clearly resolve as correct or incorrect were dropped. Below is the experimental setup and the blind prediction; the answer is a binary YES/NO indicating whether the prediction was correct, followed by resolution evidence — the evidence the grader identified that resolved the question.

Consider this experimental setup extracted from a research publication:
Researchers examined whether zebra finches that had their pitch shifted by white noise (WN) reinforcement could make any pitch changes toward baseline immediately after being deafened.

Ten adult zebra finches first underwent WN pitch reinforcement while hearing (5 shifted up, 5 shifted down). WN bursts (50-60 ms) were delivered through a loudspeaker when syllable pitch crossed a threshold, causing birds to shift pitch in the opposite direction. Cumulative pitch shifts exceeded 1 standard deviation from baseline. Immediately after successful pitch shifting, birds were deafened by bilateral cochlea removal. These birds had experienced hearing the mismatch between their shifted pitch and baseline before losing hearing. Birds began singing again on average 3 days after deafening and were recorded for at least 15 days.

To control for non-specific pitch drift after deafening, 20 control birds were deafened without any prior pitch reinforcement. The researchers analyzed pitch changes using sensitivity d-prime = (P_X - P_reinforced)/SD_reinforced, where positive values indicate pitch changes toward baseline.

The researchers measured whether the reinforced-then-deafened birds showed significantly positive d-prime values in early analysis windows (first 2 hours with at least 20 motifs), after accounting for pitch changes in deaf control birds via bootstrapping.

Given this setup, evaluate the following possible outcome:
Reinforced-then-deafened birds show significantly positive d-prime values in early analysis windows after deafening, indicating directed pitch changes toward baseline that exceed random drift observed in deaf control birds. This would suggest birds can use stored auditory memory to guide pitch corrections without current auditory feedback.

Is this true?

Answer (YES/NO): YES